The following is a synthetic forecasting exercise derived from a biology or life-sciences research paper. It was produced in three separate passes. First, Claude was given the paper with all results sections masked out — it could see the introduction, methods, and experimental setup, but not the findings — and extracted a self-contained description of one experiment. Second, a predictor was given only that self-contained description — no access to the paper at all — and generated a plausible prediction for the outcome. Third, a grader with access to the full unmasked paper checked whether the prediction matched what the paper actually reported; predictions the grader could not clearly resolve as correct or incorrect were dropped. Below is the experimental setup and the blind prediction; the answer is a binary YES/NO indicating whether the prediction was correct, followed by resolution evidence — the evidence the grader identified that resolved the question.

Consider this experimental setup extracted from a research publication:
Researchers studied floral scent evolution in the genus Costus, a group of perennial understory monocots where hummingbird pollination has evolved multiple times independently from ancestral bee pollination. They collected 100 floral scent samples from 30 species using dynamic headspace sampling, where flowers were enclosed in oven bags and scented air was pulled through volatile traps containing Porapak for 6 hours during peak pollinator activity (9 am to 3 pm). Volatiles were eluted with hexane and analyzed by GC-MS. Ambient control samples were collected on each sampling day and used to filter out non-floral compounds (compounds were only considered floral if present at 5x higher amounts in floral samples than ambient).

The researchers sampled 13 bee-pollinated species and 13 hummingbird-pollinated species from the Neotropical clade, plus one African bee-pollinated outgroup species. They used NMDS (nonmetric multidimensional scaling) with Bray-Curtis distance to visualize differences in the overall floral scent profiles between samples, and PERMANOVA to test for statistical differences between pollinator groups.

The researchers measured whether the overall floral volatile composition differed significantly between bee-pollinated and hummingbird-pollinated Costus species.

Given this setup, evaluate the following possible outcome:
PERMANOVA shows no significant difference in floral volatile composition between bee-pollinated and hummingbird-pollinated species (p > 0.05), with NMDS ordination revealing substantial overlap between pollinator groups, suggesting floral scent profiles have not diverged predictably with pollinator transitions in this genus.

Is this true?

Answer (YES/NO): NO